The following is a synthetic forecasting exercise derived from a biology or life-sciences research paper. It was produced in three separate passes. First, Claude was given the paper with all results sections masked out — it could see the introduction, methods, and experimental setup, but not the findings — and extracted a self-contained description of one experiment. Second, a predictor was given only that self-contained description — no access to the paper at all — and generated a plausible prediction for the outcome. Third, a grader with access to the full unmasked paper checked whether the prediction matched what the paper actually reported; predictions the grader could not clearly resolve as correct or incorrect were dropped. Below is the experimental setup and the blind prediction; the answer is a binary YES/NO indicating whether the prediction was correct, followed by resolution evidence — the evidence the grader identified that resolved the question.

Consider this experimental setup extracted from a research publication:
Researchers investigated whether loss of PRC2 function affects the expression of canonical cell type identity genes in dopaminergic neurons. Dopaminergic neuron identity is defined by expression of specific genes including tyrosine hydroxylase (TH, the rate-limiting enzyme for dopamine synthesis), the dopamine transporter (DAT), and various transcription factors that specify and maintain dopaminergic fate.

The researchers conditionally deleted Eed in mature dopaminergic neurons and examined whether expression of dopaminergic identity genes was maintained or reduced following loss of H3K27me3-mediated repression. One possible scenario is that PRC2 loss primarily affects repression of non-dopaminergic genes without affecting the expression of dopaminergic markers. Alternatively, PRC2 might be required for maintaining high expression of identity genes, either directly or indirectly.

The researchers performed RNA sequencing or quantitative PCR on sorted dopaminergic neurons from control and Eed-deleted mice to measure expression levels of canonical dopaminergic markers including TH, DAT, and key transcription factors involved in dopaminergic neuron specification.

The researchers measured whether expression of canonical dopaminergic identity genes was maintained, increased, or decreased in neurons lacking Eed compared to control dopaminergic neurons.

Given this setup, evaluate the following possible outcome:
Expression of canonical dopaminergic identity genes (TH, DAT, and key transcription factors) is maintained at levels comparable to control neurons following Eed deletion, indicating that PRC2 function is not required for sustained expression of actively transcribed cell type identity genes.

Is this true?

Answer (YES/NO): NO